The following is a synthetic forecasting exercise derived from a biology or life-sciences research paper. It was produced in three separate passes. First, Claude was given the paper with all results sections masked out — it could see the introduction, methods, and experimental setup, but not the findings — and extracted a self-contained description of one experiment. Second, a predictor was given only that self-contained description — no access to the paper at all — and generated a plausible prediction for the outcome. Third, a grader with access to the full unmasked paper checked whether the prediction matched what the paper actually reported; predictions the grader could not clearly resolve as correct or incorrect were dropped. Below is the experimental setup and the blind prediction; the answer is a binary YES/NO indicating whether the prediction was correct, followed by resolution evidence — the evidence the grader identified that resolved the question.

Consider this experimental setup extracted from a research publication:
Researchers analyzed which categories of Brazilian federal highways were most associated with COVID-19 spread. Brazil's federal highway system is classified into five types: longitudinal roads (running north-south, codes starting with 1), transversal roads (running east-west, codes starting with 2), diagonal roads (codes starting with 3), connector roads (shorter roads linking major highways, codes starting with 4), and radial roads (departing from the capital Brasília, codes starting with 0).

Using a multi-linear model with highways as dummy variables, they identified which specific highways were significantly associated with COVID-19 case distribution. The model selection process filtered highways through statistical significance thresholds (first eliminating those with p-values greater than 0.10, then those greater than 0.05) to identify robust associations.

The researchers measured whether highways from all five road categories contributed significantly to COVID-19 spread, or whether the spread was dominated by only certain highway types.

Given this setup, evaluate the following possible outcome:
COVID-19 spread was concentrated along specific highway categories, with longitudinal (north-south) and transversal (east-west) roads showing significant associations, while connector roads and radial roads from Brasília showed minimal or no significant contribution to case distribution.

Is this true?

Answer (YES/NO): NO